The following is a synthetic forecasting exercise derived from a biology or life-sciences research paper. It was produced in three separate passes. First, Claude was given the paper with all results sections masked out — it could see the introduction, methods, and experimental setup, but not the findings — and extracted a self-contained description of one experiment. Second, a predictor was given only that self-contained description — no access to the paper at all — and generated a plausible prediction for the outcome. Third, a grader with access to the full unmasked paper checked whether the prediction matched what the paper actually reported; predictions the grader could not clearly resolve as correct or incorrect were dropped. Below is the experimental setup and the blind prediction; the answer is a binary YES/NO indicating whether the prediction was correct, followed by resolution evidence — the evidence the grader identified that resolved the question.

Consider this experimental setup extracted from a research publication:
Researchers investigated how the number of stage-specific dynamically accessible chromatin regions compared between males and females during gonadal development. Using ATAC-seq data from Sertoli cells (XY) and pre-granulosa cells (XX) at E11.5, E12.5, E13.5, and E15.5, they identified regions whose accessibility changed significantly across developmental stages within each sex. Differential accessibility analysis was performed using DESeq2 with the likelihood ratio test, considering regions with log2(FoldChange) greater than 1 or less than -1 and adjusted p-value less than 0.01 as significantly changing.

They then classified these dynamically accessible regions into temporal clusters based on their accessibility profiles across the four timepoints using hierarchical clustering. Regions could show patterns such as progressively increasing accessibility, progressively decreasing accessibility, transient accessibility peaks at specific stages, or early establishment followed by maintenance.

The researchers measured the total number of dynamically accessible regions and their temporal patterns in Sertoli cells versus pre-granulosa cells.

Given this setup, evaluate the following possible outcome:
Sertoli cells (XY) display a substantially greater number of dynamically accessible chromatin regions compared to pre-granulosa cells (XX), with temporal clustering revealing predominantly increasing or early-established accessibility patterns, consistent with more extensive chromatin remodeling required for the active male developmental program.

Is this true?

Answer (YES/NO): YES